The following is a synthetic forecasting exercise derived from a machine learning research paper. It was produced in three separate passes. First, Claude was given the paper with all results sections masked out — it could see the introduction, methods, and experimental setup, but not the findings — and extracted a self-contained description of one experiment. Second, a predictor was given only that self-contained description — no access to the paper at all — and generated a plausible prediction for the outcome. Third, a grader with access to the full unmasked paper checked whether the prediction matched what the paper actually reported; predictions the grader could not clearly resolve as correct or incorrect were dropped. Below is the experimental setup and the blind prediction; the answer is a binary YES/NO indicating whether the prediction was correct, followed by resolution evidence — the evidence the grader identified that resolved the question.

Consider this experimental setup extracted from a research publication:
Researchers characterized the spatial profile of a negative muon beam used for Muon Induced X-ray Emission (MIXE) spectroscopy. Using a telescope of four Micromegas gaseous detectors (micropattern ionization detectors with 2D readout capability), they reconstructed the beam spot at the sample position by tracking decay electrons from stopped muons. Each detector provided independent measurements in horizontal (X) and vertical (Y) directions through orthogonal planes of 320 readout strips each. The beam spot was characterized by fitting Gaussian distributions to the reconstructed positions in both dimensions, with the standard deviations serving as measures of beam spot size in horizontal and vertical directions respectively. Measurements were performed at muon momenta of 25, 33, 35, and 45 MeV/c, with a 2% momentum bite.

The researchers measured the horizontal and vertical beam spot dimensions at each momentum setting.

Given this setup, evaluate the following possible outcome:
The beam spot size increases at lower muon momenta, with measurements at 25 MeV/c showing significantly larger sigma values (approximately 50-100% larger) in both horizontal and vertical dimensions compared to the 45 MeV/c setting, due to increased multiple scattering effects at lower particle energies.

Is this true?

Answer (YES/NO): YES